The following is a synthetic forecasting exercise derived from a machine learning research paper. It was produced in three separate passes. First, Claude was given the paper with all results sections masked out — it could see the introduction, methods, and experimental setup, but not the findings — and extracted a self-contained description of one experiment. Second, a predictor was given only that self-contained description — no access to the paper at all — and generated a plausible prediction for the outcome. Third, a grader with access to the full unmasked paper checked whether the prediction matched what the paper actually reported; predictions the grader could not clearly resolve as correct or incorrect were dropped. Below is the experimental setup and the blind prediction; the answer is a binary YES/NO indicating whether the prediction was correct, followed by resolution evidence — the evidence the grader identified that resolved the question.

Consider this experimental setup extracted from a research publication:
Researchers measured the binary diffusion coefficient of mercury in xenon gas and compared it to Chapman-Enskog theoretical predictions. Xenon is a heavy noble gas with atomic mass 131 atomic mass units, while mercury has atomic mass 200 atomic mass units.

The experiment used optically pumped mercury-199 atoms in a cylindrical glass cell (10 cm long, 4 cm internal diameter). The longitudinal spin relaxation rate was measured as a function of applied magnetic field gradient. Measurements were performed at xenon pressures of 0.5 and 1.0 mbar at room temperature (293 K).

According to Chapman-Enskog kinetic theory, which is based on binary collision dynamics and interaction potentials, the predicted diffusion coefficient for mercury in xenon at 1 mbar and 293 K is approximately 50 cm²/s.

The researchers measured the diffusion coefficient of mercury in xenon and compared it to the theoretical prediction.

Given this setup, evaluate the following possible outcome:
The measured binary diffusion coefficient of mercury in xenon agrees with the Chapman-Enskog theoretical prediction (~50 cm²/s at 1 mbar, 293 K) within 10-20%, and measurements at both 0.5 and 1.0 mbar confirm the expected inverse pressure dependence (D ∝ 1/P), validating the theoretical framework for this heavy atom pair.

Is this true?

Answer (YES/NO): NO